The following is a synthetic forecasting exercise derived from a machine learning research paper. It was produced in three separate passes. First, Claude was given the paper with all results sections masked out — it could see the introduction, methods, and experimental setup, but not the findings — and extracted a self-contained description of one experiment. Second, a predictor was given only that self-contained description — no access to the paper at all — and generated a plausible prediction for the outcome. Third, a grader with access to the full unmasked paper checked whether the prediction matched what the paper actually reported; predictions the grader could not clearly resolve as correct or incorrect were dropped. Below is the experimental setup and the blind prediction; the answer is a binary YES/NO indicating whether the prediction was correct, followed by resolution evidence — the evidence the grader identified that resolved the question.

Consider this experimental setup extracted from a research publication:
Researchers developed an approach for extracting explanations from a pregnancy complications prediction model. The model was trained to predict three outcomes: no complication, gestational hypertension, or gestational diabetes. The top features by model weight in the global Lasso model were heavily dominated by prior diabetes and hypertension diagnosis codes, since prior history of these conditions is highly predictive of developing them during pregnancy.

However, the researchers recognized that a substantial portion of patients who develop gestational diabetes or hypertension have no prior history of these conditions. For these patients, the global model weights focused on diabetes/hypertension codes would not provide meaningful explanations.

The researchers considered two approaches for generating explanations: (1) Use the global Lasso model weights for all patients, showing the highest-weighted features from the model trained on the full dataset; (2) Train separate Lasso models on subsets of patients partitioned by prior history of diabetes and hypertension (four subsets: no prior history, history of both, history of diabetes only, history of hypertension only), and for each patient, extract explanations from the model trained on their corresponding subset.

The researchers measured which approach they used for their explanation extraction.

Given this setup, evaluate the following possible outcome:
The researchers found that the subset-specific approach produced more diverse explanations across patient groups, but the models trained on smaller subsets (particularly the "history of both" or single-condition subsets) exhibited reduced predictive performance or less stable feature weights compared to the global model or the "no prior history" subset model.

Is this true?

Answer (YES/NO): NO